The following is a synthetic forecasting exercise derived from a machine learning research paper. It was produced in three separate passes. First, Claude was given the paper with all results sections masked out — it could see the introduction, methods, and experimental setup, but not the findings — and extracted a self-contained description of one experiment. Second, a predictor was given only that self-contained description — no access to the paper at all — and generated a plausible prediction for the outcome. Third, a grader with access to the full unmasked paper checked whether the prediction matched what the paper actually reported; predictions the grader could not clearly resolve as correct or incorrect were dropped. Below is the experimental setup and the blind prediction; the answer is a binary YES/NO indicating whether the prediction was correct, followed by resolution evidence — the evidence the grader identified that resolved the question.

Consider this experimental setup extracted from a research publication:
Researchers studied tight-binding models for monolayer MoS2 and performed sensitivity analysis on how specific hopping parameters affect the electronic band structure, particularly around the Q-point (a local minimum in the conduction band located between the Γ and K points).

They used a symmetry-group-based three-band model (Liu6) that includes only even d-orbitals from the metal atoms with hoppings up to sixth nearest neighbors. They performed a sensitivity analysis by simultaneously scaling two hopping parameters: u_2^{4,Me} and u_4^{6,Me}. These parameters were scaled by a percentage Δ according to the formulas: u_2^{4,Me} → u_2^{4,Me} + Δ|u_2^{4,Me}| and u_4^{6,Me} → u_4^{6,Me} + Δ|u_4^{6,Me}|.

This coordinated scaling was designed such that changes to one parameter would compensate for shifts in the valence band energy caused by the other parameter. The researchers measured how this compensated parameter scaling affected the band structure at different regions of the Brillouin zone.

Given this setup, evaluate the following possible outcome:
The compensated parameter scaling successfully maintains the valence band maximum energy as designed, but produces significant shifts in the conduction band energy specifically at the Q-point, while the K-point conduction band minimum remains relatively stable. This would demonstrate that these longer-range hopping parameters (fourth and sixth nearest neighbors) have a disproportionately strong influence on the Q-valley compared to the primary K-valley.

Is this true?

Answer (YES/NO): YES